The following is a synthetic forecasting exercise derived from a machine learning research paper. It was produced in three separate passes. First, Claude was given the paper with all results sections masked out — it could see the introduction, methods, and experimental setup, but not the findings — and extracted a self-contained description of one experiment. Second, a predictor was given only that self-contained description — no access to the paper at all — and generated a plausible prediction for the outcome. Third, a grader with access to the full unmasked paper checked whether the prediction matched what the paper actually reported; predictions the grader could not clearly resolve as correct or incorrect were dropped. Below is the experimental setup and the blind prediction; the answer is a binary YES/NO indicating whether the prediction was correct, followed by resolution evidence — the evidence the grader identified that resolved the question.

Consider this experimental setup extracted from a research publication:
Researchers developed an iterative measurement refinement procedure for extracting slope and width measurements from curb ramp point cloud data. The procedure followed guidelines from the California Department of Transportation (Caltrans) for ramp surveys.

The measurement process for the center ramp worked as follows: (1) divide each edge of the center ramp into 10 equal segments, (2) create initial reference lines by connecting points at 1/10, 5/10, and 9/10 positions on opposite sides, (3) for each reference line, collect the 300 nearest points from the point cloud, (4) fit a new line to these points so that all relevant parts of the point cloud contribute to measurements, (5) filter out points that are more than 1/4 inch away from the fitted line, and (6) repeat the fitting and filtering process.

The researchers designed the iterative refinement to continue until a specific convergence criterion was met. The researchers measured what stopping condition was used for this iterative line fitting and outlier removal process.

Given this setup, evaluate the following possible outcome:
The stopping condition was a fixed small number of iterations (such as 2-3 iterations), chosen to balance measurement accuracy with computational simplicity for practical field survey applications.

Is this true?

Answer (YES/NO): NO